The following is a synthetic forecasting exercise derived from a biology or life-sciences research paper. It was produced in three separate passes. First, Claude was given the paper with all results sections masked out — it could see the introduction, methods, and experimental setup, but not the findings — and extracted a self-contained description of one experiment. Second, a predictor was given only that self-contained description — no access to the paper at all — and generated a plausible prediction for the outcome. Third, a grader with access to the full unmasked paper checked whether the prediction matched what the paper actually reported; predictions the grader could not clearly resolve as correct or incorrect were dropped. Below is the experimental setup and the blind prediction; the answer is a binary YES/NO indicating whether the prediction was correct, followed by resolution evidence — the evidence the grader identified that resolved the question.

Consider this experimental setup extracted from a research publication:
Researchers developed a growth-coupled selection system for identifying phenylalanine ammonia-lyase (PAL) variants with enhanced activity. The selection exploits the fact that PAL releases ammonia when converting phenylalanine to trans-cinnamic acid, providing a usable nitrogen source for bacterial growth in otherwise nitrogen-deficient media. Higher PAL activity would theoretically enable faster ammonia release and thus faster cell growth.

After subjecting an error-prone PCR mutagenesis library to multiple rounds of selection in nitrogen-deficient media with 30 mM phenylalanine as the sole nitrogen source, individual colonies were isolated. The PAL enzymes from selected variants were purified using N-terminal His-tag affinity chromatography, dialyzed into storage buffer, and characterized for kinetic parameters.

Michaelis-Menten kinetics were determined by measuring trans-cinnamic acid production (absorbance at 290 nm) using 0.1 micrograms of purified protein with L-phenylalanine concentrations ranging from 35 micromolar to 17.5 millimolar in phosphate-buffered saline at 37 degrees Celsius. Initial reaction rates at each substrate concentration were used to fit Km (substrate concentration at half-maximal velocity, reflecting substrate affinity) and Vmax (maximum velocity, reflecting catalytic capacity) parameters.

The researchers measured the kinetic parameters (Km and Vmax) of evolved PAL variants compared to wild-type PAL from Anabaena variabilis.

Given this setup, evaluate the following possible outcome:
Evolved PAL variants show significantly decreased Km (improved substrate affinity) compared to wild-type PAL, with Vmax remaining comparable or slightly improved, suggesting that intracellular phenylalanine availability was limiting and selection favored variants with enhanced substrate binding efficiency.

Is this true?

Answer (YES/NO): NO